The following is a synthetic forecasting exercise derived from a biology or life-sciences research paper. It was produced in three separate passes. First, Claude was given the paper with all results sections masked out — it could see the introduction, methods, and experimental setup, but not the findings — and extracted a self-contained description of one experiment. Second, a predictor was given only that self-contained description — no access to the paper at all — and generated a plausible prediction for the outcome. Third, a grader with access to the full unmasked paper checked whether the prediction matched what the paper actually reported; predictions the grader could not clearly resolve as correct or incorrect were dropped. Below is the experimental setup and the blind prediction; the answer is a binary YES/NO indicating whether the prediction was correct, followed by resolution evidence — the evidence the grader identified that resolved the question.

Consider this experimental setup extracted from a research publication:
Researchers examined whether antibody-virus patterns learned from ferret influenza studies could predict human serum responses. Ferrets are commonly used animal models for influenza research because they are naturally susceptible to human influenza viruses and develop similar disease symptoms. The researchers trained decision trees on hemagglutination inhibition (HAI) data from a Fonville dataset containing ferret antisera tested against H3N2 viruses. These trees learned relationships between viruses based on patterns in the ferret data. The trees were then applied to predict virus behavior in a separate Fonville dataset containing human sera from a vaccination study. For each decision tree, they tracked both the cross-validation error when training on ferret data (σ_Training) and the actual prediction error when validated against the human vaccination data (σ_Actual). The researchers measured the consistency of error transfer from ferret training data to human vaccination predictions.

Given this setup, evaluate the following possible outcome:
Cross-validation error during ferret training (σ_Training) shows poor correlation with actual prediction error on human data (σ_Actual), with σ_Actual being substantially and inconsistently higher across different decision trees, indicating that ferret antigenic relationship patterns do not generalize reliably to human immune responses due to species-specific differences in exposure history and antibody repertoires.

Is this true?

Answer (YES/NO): YES